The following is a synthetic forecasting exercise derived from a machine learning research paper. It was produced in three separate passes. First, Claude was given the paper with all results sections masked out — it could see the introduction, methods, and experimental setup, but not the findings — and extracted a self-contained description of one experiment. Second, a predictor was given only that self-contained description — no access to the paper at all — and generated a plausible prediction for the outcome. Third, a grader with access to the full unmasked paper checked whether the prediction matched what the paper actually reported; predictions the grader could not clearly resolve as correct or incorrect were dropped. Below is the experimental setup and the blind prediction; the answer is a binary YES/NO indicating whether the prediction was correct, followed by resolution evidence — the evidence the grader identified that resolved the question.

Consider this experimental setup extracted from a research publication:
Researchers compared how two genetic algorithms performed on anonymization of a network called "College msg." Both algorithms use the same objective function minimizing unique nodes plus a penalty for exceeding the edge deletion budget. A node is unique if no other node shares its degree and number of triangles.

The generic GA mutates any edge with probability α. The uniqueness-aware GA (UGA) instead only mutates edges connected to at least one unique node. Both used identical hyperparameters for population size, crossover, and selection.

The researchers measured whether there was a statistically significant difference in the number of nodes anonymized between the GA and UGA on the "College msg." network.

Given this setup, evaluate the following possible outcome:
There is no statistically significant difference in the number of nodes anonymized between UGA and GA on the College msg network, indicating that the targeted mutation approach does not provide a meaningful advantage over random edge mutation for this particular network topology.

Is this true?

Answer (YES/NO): NO